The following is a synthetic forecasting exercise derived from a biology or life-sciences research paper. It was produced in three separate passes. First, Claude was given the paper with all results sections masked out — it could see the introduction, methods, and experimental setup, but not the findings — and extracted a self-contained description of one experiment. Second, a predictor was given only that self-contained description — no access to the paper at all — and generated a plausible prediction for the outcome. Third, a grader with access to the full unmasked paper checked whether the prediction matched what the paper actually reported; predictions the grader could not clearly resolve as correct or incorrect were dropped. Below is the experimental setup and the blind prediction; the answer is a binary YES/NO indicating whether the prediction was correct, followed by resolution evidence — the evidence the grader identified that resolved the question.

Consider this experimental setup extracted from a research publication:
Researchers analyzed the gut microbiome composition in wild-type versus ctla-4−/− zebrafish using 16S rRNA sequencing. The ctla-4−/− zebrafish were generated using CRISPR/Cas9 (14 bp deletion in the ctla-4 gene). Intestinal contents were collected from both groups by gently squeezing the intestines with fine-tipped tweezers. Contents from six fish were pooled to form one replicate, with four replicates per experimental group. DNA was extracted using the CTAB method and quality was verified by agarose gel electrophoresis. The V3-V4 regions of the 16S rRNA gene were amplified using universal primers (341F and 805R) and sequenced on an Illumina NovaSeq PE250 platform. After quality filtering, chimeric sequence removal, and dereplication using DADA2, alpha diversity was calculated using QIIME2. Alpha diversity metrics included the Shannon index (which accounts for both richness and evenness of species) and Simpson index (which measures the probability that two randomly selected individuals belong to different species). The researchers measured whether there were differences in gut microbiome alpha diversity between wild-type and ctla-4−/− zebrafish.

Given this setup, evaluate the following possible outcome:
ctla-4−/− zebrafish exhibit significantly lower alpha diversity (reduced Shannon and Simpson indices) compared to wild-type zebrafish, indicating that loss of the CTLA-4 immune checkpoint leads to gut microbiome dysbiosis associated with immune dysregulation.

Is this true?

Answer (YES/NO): YES